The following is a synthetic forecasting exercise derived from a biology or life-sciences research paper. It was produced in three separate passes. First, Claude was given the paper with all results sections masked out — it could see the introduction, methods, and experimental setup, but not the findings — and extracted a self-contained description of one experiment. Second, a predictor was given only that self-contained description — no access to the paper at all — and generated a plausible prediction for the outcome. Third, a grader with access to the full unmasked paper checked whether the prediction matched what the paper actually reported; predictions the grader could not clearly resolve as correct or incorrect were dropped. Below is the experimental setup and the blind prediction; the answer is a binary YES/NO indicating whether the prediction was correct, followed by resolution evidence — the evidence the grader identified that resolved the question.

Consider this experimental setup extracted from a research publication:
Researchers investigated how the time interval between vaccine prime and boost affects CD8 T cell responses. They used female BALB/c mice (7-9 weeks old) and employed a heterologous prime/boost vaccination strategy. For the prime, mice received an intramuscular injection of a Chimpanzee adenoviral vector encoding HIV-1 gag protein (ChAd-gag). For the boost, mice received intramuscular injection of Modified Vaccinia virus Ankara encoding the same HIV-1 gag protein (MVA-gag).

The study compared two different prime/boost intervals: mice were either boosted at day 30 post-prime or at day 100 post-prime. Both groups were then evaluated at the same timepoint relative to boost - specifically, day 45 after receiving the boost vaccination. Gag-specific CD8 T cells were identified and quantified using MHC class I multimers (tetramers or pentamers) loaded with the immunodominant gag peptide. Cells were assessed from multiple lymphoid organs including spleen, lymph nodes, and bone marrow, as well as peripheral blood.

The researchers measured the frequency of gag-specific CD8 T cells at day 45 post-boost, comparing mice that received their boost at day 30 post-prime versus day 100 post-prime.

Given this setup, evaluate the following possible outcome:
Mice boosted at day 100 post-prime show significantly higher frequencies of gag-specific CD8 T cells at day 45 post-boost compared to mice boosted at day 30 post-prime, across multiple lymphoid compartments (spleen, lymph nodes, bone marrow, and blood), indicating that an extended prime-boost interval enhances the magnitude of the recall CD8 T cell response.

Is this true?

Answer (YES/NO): NO